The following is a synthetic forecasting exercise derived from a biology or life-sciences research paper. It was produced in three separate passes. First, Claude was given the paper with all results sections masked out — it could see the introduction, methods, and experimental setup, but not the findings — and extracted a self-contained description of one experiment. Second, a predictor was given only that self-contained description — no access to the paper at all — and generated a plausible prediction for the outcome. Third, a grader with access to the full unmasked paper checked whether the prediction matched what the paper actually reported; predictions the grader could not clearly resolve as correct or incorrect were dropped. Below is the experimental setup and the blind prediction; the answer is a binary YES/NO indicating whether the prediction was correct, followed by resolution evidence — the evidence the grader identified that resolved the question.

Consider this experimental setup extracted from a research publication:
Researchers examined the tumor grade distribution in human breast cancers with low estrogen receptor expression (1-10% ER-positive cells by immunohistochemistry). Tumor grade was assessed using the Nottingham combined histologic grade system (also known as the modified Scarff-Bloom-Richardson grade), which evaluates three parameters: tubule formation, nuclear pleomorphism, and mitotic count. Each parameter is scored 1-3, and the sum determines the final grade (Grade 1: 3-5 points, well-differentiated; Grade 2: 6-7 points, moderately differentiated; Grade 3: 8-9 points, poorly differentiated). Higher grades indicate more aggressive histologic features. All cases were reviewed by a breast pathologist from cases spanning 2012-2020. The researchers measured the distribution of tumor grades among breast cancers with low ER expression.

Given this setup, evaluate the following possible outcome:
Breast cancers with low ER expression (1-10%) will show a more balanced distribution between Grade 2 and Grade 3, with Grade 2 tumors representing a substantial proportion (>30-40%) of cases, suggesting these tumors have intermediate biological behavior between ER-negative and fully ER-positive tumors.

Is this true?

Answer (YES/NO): NO